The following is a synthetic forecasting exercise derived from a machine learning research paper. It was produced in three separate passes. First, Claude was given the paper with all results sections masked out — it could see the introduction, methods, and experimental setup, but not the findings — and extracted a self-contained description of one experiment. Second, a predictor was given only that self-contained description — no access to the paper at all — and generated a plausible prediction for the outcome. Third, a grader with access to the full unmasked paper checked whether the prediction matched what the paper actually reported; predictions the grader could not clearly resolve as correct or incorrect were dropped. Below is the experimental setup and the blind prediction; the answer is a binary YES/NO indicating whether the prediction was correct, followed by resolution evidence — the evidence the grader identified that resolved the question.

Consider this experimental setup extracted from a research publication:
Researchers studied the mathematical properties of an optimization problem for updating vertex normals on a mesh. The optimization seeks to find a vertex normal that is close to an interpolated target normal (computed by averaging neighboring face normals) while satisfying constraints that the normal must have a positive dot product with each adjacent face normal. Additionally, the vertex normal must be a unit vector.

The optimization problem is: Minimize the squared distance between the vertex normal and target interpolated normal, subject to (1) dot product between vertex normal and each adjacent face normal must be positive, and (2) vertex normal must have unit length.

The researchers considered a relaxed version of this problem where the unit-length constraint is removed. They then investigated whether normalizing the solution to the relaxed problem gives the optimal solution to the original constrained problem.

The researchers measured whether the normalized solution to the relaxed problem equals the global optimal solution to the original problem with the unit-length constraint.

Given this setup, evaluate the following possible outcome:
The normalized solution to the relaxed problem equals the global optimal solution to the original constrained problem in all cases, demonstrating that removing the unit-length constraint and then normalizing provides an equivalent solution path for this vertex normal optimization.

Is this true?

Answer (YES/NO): YES